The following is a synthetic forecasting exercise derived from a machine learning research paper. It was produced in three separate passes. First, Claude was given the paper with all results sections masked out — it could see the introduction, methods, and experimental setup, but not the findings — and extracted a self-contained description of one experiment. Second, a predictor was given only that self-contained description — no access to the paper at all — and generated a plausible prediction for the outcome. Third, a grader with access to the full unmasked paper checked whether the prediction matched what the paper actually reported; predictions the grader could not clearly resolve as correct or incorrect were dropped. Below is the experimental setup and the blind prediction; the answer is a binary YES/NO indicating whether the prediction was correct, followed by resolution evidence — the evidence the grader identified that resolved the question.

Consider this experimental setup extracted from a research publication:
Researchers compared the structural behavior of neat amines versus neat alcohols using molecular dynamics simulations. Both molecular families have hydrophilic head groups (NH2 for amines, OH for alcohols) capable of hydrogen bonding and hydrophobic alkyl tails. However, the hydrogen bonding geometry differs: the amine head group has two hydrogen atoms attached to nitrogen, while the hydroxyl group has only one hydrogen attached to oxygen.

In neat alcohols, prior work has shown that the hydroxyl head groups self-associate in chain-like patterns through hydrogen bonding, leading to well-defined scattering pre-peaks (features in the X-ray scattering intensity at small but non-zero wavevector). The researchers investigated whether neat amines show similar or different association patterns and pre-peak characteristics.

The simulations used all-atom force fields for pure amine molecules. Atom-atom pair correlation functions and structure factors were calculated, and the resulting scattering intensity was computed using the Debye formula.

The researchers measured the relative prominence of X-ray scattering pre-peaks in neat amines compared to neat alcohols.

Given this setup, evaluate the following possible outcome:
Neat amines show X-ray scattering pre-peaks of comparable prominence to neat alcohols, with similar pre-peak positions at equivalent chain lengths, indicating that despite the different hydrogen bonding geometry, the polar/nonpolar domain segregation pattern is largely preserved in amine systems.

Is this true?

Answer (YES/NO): NO